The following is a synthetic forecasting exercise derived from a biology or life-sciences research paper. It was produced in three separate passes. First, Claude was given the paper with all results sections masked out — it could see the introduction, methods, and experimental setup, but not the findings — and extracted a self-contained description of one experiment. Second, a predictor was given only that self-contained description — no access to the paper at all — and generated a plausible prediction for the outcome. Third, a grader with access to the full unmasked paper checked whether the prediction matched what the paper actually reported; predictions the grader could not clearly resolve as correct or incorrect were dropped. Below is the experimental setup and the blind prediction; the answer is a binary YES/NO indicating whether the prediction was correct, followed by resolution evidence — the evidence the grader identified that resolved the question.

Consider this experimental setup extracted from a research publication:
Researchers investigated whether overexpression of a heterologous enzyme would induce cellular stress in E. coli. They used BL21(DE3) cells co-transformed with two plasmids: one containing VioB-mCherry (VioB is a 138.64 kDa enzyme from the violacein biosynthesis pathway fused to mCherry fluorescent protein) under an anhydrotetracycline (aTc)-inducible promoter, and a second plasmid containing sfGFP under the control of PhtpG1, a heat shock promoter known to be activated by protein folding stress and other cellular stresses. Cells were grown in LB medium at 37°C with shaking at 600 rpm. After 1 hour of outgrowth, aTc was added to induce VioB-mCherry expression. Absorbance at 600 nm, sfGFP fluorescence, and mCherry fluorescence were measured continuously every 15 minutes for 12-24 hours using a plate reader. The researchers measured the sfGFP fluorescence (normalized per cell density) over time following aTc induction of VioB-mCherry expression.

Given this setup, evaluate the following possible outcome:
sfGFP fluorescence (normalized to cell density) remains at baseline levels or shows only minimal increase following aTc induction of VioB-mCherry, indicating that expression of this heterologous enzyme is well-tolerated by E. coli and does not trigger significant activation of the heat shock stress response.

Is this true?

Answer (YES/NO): NO